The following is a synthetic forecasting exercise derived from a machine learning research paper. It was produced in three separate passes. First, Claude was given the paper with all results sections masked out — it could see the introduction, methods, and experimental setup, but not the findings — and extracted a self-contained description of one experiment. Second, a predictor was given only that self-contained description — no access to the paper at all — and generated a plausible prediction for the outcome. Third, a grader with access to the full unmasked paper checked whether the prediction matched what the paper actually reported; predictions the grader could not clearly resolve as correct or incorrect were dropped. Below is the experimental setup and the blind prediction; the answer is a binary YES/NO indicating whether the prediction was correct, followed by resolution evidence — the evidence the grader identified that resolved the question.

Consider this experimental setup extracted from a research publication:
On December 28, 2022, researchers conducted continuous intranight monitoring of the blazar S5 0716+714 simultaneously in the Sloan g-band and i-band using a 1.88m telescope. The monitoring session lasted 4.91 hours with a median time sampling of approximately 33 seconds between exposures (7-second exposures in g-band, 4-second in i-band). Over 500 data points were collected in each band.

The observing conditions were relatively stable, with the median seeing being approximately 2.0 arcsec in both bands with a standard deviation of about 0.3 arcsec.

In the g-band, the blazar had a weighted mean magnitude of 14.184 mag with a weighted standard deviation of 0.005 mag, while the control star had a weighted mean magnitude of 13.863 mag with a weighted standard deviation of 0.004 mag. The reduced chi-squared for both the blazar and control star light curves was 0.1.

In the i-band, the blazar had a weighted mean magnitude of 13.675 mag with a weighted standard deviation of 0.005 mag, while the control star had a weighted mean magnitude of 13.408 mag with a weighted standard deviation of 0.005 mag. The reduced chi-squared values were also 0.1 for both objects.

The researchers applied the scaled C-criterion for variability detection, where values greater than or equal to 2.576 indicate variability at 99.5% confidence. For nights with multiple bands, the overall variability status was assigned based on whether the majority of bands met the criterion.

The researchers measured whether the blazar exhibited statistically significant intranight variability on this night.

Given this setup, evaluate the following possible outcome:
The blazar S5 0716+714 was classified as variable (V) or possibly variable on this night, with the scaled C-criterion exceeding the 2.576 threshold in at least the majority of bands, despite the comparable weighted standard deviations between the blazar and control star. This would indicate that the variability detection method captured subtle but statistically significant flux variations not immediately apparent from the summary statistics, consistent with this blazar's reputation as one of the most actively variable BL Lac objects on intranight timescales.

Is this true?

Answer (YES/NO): NO